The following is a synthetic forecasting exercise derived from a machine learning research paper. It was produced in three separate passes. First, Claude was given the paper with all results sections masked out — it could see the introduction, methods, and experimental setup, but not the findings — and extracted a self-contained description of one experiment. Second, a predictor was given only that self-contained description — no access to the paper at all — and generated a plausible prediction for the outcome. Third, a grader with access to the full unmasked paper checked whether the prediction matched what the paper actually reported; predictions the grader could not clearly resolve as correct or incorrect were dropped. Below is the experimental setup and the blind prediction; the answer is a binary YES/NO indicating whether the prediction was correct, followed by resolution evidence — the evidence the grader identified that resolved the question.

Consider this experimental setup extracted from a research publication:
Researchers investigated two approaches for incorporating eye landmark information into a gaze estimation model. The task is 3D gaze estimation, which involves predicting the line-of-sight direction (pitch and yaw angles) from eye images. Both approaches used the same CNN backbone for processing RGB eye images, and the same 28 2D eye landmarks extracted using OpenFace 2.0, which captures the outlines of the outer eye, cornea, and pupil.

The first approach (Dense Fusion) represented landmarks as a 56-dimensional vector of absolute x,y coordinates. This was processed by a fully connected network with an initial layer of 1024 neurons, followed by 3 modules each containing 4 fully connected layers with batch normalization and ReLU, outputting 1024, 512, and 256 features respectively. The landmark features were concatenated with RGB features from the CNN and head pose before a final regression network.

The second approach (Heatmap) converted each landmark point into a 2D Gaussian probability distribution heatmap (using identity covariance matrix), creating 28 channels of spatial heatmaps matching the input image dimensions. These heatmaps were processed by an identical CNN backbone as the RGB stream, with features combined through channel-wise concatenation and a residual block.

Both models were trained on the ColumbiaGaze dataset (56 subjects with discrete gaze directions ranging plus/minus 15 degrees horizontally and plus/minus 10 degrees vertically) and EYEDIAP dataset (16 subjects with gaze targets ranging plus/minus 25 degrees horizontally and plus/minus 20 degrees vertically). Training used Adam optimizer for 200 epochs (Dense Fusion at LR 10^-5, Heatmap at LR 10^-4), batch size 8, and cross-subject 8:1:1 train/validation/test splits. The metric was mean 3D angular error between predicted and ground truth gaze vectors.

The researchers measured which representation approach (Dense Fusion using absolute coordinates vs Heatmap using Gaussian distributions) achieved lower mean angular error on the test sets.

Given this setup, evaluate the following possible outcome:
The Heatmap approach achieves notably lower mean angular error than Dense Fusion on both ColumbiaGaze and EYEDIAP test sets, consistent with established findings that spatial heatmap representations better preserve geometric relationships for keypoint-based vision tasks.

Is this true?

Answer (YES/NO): YES